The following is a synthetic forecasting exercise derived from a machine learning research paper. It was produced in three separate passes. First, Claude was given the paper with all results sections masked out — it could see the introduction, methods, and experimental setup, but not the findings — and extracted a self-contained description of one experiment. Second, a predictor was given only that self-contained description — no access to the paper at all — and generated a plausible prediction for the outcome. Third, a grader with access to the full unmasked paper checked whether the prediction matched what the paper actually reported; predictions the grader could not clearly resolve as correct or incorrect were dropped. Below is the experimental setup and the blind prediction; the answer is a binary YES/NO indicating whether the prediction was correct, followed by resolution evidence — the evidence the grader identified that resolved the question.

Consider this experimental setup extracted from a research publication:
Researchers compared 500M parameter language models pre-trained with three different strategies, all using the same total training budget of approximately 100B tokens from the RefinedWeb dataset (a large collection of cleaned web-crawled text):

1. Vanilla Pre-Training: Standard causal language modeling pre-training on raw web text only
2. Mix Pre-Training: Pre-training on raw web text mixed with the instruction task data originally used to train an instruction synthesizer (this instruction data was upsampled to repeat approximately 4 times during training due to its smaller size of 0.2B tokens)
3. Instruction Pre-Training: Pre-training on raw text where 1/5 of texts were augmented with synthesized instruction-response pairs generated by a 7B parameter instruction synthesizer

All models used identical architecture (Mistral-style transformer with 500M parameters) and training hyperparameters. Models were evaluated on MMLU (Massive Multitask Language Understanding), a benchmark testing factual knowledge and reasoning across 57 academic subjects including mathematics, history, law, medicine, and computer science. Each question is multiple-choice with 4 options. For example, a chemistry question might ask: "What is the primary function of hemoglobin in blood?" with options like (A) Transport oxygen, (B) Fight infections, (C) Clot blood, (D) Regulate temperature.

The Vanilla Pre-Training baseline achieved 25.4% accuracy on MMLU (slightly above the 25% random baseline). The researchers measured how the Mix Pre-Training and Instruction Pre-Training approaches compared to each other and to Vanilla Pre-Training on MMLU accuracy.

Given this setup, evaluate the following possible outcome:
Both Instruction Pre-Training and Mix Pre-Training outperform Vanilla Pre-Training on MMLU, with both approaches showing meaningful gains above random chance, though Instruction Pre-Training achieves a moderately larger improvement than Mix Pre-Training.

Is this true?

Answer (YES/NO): NO